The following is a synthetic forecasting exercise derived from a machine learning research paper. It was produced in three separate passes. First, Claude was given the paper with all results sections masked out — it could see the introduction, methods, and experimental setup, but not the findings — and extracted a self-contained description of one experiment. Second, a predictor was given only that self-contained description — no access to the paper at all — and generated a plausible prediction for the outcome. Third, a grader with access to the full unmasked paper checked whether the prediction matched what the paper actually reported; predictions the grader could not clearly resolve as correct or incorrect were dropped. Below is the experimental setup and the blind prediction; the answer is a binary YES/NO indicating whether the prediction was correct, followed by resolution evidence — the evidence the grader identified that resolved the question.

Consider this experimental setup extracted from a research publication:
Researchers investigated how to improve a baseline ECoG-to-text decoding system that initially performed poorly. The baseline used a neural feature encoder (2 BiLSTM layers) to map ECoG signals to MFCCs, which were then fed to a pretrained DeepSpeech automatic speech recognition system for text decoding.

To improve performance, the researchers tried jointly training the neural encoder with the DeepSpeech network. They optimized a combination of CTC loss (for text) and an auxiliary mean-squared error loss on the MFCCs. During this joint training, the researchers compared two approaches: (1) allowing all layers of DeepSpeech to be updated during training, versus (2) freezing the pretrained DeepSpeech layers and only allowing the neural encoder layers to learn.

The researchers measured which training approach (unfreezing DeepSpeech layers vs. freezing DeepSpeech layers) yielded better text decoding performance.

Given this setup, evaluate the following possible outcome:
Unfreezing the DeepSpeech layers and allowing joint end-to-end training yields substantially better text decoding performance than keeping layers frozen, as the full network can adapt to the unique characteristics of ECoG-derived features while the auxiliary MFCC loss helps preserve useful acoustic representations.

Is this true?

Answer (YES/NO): NO